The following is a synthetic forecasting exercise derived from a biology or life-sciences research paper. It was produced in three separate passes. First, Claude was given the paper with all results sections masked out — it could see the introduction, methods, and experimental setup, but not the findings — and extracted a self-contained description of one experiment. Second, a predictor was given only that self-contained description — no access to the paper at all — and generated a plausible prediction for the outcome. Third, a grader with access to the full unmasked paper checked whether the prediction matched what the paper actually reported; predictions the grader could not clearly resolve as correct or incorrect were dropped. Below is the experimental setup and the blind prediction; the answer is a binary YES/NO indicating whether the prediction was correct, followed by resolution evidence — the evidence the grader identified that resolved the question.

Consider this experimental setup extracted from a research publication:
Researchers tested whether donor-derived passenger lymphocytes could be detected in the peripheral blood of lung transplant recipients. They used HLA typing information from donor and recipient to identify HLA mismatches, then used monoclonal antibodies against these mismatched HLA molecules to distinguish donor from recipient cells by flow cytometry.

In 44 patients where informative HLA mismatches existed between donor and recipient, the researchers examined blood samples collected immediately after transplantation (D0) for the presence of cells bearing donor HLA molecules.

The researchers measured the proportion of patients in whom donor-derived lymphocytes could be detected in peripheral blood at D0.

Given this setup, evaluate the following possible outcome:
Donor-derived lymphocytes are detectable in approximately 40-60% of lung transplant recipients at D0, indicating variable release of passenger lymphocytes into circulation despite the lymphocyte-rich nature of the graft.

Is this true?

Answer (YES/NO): NO